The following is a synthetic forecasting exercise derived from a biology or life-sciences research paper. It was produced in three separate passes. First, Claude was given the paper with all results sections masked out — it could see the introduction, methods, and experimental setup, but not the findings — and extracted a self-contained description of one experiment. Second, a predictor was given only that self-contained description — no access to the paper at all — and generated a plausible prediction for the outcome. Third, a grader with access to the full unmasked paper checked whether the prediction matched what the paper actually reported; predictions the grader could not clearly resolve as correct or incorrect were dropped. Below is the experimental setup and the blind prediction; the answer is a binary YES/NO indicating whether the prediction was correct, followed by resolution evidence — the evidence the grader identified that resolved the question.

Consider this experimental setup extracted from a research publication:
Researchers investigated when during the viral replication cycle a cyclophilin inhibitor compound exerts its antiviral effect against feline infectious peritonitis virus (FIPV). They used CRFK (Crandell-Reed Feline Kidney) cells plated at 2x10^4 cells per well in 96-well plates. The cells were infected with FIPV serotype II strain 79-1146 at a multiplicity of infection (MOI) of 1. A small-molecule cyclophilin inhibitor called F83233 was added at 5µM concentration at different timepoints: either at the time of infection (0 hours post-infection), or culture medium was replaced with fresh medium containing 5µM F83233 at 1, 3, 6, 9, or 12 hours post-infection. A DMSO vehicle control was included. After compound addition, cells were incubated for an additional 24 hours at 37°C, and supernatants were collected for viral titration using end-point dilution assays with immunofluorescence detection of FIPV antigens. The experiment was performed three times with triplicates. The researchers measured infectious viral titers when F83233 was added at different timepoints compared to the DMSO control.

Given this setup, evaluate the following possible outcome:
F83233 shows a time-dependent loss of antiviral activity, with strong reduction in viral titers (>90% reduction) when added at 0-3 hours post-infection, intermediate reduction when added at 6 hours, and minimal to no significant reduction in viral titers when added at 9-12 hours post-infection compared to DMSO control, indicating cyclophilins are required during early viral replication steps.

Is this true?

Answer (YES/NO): NO